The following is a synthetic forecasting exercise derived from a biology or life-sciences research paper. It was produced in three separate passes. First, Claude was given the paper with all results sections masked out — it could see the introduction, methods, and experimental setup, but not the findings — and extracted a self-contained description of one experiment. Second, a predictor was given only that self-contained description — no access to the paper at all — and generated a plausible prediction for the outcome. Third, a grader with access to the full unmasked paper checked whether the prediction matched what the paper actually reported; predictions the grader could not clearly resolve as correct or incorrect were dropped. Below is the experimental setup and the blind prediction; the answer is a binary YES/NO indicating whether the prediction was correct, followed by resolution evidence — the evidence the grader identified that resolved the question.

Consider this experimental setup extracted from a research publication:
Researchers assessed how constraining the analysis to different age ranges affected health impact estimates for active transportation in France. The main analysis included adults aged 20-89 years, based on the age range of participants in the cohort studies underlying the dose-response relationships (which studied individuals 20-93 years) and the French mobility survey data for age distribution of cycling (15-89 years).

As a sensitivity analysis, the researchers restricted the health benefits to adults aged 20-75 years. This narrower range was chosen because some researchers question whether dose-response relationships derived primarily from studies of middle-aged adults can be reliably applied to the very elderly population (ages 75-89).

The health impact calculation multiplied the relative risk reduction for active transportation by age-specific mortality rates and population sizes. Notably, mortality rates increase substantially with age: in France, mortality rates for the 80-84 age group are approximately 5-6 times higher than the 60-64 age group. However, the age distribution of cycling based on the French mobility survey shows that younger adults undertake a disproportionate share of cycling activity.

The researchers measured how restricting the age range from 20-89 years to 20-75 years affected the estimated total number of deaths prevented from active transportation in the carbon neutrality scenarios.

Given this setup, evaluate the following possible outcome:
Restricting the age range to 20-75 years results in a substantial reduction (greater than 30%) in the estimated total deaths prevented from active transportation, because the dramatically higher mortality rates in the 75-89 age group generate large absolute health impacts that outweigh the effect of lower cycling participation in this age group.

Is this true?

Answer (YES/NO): NO